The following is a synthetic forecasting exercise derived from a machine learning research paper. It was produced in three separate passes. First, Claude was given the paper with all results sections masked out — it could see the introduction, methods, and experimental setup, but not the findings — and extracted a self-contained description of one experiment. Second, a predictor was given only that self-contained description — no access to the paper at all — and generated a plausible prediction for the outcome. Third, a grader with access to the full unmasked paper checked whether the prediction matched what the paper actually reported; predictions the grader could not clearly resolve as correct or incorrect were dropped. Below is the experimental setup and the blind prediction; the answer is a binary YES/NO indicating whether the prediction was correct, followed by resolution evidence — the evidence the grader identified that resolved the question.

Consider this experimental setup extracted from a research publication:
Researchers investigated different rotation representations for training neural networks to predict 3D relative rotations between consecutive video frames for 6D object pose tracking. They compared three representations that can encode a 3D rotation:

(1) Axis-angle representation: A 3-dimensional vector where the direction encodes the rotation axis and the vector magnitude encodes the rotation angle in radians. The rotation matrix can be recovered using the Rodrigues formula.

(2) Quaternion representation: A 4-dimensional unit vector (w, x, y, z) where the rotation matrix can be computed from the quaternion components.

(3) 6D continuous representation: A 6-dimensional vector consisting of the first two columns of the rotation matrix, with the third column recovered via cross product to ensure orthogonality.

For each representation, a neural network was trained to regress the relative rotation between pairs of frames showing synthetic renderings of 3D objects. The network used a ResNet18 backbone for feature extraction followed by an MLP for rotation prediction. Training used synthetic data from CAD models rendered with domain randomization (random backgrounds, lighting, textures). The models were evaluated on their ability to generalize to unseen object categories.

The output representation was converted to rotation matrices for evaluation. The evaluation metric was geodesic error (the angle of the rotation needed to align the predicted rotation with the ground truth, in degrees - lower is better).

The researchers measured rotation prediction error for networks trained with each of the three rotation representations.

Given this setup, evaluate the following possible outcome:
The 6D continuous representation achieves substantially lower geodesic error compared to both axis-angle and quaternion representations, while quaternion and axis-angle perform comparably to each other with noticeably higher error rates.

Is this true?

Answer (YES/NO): NO